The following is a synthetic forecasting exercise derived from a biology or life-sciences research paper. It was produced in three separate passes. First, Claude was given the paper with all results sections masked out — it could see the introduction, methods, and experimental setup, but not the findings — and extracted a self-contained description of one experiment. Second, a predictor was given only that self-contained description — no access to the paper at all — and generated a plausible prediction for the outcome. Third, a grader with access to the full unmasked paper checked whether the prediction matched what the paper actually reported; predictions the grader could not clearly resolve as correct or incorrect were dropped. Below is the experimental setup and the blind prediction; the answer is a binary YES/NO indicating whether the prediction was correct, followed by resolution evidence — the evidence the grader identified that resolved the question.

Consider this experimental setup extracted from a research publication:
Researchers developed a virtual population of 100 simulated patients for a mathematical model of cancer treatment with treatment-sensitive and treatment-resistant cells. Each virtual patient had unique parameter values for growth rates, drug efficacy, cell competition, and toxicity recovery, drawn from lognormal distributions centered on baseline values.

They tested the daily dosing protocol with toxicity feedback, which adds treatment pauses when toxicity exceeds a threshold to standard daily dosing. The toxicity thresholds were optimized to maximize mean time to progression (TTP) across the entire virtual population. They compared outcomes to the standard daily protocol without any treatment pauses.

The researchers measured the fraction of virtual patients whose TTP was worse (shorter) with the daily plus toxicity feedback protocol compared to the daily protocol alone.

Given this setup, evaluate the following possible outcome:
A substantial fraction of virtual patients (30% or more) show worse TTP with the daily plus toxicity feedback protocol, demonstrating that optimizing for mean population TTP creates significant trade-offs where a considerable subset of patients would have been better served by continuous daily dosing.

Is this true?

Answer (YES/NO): NO